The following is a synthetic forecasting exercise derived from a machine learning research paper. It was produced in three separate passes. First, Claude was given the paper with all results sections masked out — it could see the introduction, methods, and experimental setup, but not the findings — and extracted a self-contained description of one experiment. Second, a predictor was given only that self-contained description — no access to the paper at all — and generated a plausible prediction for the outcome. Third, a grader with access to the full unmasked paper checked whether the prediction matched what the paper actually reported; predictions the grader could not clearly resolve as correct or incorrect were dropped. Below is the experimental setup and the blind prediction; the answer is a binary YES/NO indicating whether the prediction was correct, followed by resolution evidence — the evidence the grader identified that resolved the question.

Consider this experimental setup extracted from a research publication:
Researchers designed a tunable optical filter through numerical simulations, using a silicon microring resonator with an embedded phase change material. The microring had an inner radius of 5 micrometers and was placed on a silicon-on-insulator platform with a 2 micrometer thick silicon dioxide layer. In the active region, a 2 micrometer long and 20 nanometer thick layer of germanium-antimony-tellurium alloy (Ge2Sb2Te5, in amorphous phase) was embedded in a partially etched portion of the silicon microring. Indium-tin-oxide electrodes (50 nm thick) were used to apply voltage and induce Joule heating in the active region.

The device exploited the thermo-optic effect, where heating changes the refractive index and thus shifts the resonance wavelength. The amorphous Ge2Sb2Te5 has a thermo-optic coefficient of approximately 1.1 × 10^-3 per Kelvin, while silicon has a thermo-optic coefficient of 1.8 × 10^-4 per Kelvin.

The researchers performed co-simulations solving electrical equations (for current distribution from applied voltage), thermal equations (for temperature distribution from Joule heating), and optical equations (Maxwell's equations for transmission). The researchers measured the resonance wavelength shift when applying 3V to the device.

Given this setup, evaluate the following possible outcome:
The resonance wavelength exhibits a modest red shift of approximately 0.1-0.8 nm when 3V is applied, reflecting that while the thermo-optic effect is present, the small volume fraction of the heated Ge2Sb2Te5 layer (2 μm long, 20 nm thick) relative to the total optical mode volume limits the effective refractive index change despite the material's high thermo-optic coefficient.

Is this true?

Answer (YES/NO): NO